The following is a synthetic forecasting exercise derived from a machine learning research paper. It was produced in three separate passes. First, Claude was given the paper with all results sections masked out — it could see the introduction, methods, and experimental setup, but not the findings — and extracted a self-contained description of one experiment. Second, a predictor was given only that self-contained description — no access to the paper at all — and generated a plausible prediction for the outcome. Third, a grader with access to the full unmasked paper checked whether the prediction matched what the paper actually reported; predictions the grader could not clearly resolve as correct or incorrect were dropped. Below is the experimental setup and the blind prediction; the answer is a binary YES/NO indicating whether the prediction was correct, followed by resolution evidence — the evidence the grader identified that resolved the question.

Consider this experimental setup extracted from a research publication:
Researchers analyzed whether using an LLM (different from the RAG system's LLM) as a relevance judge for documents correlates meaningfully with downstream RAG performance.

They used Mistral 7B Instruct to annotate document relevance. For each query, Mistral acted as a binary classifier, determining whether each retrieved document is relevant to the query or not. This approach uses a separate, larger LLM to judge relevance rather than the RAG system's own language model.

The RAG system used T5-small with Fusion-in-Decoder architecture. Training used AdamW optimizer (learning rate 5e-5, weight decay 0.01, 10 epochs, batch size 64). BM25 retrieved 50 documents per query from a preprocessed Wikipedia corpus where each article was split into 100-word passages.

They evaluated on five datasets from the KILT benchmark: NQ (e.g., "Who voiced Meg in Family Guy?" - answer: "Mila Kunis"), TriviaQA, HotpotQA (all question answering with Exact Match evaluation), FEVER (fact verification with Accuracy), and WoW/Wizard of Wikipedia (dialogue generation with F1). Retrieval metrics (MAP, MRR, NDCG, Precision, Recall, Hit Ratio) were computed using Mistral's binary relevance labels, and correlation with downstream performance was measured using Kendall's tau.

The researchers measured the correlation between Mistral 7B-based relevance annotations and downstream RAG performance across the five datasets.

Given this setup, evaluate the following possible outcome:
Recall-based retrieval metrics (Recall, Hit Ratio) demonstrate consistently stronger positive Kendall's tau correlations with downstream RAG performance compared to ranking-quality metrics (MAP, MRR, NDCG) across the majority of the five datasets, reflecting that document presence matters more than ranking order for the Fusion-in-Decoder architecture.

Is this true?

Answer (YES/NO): NO